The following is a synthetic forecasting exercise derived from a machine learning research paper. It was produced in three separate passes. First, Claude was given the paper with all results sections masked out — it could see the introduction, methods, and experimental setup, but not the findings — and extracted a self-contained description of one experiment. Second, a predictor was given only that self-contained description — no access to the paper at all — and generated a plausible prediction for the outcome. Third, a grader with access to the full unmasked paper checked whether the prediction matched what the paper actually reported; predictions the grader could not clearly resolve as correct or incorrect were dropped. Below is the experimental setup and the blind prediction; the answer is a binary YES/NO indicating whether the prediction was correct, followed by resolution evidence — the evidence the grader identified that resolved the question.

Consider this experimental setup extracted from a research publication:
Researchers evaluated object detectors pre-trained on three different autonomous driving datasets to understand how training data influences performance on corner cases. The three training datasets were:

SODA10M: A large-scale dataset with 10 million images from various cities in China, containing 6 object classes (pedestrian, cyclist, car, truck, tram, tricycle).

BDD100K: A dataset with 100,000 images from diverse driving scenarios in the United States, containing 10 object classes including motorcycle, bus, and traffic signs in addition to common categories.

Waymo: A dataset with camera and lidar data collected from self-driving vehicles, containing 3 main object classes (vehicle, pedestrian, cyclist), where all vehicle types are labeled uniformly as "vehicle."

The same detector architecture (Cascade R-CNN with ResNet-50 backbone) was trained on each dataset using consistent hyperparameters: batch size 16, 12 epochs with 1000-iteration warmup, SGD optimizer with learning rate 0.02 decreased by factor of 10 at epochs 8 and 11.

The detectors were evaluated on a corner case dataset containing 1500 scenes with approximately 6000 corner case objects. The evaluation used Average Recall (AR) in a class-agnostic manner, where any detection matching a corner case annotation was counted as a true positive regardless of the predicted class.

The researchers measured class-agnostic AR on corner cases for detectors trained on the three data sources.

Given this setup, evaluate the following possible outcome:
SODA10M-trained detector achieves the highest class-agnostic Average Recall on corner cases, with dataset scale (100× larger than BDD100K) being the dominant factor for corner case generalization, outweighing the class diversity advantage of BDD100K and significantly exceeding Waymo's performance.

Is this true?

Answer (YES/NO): NO